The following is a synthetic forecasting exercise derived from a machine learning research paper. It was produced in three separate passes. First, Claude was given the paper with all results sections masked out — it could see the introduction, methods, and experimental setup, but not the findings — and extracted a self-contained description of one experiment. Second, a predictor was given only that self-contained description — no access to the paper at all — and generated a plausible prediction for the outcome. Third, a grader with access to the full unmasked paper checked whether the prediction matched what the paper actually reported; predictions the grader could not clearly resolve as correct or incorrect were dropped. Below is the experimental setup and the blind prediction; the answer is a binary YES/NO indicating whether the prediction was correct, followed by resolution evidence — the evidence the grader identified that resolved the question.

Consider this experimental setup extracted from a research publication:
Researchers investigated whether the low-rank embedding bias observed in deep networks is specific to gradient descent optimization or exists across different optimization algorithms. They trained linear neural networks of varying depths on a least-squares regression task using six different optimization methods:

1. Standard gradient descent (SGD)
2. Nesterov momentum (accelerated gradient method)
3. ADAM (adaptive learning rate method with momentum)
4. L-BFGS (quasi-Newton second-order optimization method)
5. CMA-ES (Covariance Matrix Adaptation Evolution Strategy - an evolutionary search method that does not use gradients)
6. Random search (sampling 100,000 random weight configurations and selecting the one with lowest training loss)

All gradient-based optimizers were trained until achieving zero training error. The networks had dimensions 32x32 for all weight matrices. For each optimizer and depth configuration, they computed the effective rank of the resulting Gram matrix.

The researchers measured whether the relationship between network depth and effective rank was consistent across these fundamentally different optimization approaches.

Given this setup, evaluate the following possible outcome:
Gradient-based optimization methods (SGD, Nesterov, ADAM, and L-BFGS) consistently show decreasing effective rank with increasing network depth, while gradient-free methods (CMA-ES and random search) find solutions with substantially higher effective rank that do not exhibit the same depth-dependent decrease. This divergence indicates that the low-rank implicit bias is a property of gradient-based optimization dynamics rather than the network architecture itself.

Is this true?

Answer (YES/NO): NO